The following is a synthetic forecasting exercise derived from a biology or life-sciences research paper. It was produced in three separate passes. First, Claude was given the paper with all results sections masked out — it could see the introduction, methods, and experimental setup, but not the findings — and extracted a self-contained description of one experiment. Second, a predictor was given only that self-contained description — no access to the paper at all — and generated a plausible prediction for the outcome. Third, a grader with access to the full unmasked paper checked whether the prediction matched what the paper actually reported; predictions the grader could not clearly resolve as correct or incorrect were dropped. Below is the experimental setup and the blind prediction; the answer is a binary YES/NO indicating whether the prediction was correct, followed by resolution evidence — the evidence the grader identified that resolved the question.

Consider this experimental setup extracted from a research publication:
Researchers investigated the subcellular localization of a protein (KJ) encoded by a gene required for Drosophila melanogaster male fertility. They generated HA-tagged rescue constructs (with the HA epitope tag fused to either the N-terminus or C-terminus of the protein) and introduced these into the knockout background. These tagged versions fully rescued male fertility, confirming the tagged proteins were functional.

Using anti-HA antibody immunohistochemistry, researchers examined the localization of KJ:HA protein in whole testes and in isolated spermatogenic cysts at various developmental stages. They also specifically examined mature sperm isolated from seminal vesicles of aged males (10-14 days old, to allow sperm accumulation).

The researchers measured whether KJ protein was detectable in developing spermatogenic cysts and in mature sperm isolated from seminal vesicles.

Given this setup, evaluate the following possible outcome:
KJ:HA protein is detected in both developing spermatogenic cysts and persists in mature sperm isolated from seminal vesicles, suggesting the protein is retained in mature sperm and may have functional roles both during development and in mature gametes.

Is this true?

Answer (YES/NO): NO